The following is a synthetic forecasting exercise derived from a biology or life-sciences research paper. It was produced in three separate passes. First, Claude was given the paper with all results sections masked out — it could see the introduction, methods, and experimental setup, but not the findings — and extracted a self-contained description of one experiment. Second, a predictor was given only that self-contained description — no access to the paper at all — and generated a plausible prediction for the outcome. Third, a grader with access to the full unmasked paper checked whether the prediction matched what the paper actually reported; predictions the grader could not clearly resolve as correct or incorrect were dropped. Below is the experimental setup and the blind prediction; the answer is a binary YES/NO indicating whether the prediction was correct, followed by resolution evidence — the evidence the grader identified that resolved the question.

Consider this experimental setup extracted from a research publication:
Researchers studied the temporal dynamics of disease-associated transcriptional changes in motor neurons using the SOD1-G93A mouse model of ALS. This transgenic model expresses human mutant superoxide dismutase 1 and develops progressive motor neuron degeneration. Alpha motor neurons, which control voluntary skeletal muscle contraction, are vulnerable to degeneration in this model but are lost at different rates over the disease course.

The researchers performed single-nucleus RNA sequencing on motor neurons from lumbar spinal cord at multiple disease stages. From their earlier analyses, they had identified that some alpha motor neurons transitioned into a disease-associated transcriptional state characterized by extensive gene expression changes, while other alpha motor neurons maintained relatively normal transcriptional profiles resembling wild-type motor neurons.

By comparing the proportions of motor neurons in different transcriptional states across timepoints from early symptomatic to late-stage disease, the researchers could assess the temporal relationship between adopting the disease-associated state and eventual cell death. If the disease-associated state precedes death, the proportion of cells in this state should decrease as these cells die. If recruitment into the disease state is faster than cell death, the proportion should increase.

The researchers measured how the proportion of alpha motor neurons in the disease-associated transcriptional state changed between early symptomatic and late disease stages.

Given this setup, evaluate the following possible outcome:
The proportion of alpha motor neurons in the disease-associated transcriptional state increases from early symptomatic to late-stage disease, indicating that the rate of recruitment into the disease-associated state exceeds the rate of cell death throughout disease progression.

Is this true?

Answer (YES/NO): YES